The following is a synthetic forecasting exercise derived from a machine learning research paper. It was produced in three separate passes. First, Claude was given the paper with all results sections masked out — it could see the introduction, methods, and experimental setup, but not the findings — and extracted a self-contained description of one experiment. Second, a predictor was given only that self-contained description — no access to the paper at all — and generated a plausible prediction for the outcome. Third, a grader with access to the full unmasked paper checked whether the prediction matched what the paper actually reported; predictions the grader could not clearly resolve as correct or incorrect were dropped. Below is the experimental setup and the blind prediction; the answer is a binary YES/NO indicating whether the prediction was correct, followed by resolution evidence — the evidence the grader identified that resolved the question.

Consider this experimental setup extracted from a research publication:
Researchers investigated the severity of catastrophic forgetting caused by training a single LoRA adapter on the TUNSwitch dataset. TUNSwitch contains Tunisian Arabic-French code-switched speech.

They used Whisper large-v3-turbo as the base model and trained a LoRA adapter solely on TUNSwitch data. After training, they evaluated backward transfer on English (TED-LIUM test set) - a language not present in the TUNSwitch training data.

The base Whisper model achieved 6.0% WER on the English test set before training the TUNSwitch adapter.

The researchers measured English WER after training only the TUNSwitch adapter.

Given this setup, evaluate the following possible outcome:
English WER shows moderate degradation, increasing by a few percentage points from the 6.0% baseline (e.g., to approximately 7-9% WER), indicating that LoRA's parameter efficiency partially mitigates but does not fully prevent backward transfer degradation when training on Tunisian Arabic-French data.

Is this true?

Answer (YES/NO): NO